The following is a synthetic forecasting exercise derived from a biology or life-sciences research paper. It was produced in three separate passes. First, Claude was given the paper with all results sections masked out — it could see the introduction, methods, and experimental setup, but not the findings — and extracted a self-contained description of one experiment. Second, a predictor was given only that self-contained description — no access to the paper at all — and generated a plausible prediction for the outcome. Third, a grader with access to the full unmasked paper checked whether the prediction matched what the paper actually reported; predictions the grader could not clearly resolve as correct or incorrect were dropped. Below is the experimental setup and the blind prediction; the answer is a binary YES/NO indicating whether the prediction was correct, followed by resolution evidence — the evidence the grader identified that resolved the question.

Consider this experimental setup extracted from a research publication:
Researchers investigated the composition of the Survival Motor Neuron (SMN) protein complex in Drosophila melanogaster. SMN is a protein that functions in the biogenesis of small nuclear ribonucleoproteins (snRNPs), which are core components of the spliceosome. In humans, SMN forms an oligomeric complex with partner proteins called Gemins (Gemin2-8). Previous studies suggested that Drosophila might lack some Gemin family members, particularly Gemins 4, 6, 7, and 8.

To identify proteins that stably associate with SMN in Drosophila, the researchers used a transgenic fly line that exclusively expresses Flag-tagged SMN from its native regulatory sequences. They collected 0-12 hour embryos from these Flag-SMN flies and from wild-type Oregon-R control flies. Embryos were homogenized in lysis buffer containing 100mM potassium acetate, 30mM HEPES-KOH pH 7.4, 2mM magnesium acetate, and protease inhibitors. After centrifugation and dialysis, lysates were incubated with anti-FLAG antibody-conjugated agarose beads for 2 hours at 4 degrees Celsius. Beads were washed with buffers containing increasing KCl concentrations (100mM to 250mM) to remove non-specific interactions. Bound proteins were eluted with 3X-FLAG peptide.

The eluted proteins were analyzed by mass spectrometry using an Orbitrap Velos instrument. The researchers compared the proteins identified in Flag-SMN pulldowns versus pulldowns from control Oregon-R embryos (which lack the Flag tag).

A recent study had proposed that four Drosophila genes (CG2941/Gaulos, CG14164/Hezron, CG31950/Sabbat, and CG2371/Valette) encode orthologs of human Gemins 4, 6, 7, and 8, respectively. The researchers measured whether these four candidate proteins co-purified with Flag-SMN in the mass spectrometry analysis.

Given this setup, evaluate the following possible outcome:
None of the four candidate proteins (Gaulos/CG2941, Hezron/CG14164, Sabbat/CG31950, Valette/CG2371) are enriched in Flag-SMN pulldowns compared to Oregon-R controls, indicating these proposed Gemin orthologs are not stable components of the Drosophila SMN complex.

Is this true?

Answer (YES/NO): NO